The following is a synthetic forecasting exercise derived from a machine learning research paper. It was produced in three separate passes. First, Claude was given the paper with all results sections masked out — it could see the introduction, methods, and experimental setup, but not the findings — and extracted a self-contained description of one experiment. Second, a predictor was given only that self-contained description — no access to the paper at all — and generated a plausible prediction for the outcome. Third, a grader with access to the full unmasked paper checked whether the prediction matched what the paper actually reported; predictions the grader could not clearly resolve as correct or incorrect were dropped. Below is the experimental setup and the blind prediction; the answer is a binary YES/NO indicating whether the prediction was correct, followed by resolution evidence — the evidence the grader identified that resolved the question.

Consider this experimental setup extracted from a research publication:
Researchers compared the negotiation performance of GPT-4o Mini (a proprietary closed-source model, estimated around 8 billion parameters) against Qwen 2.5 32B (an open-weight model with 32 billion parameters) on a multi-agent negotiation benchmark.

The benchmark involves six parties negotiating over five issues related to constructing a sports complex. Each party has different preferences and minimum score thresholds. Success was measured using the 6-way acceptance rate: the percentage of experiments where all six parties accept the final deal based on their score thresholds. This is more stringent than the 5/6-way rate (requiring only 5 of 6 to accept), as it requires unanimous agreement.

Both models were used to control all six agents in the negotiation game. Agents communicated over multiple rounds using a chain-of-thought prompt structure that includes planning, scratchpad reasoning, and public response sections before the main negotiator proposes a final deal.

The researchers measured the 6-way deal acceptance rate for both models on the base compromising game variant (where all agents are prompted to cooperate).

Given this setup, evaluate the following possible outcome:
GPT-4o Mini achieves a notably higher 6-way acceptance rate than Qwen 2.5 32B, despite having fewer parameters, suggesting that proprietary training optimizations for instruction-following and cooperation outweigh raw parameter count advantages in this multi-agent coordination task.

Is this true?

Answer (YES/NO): NO